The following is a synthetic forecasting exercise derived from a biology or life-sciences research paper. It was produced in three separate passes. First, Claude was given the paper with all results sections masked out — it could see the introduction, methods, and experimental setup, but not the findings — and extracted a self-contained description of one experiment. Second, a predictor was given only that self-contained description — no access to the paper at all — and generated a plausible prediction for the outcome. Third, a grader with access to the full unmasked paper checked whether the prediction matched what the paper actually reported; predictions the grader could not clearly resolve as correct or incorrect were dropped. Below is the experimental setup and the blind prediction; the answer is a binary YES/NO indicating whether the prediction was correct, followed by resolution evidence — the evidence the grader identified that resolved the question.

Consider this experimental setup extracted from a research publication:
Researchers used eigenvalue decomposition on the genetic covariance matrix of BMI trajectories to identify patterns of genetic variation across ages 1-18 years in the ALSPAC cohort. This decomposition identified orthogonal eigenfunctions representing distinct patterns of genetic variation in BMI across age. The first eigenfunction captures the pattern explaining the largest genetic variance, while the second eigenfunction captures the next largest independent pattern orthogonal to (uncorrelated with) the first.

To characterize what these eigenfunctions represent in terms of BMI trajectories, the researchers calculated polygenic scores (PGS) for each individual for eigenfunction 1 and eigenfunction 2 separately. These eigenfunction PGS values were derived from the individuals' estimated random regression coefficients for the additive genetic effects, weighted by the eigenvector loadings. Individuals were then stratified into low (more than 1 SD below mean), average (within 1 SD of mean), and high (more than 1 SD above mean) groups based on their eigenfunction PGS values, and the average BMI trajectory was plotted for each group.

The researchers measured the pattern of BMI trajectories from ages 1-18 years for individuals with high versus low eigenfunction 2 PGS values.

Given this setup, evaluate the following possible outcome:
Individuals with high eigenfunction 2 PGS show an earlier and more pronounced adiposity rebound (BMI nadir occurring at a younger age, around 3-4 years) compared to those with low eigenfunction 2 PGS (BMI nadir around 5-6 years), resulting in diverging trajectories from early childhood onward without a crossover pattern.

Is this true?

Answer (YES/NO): NO